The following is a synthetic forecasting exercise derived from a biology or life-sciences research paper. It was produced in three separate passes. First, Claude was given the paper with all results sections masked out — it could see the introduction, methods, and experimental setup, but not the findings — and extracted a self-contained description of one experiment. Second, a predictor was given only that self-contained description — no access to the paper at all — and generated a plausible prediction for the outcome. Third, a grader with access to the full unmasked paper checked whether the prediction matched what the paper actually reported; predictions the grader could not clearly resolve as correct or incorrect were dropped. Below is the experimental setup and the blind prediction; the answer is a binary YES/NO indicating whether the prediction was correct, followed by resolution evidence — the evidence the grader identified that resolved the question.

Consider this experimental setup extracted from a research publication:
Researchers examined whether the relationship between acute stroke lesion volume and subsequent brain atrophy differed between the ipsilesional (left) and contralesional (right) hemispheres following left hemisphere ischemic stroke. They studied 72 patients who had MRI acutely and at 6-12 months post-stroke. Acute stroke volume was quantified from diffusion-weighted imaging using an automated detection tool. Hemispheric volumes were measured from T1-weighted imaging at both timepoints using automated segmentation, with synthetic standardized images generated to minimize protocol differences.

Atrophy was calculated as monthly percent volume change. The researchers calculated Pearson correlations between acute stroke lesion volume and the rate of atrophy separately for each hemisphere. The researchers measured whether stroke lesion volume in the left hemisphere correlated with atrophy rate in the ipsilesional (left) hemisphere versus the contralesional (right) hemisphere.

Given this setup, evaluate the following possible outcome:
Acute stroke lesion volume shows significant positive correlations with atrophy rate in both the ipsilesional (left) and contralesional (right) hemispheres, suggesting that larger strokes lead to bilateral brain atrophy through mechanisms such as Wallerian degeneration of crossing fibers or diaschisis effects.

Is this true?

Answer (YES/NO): NO